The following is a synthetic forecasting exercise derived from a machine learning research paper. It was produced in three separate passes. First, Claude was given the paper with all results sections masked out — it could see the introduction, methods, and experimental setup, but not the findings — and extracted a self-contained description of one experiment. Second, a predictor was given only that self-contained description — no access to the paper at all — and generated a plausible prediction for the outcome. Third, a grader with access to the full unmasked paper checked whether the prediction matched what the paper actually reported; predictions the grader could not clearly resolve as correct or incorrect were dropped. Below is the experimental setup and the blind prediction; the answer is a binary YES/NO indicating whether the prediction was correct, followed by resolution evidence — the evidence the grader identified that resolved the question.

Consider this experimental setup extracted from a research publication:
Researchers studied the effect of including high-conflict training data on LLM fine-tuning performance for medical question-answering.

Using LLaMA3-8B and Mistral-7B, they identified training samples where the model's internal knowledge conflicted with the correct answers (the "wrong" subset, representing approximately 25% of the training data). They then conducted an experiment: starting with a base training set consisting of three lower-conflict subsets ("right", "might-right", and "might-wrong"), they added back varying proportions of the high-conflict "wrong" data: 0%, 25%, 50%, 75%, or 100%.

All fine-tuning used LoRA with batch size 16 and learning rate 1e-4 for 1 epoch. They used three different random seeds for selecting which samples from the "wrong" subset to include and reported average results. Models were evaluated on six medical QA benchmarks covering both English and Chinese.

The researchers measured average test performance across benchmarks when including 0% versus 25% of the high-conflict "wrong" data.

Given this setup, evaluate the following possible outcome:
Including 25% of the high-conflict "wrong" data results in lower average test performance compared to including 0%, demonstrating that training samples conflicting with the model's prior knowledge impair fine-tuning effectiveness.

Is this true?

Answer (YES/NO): NO